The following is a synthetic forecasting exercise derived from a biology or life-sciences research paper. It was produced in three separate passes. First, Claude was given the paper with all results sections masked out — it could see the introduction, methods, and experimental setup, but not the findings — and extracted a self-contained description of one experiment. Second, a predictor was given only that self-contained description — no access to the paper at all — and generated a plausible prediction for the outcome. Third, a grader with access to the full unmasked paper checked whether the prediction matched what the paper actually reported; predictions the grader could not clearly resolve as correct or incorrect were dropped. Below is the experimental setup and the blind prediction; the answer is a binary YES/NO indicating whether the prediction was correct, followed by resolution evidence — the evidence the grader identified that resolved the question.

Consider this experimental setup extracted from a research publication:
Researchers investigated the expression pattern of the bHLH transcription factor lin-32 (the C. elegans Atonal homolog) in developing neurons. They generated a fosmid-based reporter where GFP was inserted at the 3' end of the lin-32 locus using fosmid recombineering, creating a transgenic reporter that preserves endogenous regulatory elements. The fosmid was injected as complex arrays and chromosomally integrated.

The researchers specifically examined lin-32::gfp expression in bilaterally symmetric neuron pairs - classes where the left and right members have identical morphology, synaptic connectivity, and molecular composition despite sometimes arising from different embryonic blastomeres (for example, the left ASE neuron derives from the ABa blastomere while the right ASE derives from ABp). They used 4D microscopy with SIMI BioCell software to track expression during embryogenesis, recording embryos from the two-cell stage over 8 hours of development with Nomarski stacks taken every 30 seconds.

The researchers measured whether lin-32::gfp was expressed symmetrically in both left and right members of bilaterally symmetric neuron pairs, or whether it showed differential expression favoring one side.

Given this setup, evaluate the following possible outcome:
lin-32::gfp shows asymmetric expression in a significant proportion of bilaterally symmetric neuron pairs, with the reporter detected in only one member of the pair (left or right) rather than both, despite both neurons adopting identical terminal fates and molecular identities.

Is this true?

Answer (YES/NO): YES